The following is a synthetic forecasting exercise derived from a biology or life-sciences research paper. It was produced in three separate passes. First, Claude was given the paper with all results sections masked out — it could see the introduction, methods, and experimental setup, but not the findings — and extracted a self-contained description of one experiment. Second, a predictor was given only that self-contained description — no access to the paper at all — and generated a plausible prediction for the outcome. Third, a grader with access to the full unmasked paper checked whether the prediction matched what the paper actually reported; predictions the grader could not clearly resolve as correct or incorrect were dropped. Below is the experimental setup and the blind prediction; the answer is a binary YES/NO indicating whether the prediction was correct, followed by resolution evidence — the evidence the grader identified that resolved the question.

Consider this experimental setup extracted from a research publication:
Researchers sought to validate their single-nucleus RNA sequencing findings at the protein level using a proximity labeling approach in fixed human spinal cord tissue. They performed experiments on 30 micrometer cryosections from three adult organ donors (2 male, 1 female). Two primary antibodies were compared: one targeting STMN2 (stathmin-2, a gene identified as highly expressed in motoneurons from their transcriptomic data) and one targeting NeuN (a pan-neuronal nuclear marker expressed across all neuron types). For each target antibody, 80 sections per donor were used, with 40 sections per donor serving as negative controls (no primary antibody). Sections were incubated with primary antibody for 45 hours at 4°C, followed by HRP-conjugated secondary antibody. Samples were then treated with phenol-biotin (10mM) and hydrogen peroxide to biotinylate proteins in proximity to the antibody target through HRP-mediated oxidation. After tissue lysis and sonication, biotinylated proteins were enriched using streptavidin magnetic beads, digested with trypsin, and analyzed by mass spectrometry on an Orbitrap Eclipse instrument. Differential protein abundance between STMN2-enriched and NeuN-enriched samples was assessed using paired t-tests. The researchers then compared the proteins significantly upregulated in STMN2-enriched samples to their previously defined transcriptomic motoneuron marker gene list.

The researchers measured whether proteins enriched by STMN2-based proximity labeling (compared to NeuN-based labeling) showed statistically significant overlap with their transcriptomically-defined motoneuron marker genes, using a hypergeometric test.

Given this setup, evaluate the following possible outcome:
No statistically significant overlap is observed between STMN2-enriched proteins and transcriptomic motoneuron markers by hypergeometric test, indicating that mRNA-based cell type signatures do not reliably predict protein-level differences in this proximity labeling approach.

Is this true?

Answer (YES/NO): NO